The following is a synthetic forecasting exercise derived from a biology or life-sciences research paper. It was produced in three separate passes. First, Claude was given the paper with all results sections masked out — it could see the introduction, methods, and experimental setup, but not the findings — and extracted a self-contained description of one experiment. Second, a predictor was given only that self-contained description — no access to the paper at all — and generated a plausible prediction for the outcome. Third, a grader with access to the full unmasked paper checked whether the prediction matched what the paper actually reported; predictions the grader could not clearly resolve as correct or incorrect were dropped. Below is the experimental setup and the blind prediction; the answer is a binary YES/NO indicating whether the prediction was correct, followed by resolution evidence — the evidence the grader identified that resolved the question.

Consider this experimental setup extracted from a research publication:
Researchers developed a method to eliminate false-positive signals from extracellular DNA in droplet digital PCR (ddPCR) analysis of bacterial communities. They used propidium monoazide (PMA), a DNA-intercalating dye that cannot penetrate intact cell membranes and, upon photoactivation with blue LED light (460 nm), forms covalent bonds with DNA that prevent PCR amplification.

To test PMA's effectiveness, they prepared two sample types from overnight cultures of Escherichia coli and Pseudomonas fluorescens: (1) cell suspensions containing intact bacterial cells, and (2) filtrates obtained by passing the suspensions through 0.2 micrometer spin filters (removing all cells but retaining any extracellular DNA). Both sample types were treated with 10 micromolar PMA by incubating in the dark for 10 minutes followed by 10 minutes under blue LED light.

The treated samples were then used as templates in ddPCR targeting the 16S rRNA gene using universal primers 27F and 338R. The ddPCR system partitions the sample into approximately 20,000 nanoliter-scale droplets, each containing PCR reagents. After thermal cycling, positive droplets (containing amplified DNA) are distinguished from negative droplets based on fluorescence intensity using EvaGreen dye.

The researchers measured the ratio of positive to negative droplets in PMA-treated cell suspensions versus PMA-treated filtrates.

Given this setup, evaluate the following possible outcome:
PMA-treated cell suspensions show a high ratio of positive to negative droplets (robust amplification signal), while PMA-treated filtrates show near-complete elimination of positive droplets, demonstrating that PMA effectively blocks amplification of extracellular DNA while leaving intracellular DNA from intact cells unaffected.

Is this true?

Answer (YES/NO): YES